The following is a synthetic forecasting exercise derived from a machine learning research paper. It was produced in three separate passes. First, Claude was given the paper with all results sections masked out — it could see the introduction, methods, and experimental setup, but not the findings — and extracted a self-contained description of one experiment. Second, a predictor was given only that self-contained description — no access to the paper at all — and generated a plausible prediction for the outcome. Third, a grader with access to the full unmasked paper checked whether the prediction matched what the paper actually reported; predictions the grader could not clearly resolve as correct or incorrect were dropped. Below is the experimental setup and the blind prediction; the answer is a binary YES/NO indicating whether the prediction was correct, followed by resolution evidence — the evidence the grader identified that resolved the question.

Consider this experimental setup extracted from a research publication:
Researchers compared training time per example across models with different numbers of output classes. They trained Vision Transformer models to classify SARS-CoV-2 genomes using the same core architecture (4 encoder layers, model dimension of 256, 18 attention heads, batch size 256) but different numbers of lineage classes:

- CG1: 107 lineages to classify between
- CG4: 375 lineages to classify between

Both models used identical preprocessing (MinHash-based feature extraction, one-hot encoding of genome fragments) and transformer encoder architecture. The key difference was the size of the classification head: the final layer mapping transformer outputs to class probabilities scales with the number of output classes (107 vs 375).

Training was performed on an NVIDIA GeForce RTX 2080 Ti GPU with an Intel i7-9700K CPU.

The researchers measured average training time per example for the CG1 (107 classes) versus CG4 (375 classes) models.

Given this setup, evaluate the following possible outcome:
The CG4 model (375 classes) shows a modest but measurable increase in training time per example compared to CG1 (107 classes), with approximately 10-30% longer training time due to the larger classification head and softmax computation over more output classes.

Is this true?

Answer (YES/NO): NO